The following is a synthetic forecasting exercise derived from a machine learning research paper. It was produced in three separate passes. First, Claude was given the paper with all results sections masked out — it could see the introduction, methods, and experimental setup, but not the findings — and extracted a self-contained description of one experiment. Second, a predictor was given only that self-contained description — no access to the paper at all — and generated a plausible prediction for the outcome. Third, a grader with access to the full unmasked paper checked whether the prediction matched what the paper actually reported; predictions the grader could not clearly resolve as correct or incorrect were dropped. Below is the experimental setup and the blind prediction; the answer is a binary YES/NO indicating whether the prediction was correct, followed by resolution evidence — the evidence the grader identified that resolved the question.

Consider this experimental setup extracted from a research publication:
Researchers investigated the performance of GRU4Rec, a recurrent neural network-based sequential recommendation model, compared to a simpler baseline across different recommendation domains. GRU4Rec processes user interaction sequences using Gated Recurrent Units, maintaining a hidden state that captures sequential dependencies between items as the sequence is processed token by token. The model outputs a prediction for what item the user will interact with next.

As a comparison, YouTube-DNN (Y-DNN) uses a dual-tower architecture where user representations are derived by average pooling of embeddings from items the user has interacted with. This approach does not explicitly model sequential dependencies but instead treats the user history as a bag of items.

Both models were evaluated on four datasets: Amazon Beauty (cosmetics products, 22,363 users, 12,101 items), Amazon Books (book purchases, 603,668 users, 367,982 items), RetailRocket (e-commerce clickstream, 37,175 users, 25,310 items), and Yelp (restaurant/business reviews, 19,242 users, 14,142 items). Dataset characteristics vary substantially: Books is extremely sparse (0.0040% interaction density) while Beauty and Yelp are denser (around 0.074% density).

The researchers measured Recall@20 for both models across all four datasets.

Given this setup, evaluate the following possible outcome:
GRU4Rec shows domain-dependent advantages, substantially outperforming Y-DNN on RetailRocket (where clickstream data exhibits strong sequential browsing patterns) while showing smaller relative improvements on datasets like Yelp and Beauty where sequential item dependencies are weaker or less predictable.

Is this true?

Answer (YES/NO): NO